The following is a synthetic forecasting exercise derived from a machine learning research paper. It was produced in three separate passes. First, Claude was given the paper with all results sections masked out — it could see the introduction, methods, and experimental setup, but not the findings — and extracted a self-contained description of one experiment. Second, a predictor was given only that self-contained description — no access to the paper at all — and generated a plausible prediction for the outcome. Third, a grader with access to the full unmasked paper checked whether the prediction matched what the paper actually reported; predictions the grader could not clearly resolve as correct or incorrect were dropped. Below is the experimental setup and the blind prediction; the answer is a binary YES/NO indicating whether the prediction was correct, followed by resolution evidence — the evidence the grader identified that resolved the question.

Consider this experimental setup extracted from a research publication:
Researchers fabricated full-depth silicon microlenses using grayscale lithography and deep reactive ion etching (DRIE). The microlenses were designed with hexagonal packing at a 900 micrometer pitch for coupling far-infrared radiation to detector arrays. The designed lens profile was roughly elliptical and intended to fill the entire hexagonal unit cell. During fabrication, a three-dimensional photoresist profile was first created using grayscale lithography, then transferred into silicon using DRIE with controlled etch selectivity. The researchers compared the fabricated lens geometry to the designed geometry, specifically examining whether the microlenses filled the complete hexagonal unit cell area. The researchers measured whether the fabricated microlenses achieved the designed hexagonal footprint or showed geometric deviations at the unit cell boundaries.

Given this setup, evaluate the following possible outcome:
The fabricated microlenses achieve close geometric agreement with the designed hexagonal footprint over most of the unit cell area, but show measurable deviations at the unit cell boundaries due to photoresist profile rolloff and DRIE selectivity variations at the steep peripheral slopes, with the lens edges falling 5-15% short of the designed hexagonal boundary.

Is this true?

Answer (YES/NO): NO